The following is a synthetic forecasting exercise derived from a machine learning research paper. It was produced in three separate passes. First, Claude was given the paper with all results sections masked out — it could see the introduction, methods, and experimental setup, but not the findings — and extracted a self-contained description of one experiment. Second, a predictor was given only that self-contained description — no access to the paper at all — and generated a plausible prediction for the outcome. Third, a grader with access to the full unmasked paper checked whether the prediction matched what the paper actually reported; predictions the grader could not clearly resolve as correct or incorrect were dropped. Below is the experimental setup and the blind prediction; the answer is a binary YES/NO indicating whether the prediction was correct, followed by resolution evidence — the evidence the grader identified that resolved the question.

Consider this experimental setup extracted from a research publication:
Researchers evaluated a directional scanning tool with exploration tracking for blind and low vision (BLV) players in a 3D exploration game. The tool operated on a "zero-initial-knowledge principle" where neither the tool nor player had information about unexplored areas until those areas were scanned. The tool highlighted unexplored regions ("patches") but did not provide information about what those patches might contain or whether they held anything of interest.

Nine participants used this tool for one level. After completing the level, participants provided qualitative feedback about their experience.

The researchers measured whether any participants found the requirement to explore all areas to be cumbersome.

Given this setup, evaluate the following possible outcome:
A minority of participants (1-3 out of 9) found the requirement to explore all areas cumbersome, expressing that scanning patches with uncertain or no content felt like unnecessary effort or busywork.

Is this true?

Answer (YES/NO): YES